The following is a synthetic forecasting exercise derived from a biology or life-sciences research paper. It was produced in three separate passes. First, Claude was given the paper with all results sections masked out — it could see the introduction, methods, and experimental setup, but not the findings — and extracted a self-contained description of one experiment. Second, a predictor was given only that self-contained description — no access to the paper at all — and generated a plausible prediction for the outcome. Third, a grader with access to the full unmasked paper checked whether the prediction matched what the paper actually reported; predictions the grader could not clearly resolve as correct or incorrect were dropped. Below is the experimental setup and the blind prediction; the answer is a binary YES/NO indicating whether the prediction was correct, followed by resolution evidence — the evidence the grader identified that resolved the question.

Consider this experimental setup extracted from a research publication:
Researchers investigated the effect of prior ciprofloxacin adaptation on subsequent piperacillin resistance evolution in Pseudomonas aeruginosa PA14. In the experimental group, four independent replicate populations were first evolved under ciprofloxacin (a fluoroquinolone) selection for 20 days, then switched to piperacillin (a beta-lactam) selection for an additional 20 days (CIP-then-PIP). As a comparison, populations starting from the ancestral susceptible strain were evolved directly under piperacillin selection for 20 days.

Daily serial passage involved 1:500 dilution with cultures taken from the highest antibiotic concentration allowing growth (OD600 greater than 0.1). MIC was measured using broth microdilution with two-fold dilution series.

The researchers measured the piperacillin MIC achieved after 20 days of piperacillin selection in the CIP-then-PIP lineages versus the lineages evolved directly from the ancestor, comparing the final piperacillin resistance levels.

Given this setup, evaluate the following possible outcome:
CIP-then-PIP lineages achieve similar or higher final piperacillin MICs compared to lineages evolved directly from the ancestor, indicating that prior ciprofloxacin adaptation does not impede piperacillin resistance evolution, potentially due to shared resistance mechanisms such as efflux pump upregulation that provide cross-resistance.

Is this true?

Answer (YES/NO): NO